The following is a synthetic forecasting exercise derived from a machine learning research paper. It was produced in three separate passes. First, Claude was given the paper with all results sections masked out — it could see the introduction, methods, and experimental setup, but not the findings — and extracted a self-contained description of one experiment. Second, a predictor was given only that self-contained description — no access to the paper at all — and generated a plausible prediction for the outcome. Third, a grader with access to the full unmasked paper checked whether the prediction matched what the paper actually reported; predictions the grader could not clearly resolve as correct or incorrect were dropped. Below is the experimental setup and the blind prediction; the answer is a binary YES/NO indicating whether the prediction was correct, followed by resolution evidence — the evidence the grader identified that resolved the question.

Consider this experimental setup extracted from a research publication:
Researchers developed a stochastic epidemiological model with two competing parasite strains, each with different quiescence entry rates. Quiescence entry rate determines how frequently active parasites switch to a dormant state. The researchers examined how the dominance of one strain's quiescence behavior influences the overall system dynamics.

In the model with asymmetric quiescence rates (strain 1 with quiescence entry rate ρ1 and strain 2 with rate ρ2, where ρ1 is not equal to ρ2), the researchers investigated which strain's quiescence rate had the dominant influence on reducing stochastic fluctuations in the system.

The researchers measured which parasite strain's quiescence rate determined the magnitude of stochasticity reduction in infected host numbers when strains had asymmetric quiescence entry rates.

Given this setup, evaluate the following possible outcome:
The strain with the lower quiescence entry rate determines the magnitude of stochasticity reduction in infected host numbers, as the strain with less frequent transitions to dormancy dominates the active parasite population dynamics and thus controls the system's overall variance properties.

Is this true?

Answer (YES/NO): NO